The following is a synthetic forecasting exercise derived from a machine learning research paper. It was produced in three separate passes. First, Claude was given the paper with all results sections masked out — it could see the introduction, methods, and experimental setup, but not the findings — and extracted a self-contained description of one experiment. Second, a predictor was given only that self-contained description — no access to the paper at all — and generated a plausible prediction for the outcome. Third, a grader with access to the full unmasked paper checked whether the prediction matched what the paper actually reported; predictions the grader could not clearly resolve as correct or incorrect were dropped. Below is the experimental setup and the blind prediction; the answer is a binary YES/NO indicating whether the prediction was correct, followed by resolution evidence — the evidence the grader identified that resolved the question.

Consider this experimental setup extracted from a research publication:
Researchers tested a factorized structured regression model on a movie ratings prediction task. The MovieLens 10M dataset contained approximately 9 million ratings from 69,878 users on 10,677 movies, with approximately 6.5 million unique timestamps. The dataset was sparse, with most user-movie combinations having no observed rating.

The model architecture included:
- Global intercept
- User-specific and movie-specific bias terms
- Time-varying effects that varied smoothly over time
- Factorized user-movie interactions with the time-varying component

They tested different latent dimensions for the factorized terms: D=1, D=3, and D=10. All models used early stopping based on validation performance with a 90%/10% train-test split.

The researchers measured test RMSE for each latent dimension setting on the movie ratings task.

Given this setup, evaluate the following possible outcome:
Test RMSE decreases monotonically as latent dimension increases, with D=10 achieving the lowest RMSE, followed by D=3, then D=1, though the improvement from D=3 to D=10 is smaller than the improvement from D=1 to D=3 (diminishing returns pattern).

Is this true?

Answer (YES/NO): NO